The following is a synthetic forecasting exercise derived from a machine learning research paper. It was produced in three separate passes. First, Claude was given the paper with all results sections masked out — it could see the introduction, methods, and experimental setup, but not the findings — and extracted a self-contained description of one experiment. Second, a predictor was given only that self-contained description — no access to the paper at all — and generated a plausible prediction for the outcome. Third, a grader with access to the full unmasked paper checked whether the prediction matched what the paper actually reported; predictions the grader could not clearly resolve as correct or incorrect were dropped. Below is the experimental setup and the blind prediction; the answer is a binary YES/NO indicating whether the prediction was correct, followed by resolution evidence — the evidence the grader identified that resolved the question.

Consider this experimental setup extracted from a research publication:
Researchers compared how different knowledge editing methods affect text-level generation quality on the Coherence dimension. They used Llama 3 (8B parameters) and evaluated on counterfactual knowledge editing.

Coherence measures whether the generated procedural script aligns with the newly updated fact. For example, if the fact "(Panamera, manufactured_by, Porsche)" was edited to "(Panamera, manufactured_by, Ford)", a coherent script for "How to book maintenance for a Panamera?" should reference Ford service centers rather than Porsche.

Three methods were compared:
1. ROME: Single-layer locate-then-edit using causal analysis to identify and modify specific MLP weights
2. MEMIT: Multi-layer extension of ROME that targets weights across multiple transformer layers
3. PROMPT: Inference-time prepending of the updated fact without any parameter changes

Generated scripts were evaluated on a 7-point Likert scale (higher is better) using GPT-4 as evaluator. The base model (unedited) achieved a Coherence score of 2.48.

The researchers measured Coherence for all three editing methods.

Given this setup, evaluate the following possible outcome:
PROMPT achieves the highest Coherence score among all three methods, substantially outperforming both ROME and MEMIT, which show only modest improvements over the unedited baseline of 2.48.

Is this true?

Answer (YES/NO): NO